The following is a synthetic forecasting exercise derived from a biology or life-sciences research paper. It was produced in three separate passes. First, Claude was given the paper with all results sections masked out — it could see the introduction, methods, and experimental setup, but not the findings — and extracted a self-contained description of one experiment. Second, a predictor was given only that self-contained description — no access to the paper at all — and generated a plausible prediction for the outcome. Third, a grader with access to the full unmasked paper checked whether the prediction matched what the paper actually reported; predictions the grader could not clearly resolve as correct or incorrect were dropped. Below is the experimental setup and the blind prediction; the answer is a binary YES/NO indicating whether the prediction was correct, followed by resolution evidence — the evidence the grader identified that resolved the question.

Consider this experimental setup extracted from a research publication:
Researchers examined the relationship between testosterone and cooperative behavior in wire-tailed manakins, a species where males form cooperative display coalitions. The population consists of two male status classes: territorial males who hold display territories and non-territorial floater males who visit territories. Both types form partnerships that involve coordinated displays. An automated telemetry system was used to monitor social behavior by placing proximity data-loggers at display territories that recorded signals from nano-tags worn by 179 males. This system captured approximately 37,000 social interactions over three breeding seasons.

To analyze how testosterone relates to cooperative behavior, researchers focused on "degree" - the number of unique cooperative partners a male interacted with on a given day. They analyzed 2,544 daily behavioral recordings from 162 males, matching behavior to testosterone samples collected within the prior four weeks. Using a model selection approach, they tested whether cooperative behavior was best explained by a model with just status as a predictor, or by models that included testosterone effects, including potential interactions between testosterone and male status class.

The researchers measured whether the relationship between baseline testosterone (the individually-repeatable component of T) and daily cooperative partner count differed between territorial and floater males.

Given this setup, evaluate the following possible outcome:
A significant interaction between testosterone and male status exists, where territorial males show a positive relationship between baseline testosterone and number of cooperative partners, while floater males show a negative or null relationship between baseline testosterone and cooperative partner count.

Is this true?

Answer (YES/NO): NO